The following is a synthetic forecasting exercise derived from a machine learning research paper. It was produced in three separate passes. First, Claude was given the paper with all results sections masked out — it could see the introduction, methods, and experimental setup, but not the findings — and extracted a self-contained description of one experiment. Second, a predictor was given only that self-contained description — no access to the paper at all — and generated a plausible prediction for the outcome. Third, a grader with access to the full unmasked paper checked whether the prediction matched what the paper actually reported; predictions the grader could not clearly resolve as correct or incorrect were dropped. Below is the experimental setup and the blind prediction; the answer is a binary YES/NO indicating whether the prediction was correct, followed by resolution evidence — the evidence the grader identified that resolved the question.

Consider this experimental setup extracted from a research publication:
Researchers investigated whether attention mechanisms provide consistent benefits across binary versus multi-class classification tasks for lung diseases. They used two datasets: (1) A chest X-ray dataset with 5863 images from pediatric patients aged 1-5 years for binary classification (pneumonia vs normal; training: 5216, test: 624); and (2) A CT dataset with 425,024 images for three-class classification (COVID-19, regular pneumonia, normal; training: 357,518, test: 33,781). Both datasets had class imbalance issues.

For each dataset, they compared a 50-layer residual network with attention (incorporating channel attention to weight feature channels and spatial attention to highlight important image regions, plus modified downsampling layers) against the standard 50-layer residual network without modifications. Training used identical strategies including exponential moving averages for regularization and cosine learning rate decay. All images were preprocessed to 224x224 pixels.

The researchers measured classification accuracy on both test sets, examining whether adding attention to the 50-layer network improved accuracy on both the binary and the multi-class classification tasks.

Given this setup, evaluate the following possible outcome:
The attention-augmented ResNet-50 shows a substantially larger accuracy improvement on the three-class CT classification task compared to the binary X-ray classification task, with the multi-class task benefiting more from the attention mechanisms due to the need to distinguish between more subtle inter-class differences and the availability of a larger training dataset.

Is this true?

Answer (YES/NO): NO